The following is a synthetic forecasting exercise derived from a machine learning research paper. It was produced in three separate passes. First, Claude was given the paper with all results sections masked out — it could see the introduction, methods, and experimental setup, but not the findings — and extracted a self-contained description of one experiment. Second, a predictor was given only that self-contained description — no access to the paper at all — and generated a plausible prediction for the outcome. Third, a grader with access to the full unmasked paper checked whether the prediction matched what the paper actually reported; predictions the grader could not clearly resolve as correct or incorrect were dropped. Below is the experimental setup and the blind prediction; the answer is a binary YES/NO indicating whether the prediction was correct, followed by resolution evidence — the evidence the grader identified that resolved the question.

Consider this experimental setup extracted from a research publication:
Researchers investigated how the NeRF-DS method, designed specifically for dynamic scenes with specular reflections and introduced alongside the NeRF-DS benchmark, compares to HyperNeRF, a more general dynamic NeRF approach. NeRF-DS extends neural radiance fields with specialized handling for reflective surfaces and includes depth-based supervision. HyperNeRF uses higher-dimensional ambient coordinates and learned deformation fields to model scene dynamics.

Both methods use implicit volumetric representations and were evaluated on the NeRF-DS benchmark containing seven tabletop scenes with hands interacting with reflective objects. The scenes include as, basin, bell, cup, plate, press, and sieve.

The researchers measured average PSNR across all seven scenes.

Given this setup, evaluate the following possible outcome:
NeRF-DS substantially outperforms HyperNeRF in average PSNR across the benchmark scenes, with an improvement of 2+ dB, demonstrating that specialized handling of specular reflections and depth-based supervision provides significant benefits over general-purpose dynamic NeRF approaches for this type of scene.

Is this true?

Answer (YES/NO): NO